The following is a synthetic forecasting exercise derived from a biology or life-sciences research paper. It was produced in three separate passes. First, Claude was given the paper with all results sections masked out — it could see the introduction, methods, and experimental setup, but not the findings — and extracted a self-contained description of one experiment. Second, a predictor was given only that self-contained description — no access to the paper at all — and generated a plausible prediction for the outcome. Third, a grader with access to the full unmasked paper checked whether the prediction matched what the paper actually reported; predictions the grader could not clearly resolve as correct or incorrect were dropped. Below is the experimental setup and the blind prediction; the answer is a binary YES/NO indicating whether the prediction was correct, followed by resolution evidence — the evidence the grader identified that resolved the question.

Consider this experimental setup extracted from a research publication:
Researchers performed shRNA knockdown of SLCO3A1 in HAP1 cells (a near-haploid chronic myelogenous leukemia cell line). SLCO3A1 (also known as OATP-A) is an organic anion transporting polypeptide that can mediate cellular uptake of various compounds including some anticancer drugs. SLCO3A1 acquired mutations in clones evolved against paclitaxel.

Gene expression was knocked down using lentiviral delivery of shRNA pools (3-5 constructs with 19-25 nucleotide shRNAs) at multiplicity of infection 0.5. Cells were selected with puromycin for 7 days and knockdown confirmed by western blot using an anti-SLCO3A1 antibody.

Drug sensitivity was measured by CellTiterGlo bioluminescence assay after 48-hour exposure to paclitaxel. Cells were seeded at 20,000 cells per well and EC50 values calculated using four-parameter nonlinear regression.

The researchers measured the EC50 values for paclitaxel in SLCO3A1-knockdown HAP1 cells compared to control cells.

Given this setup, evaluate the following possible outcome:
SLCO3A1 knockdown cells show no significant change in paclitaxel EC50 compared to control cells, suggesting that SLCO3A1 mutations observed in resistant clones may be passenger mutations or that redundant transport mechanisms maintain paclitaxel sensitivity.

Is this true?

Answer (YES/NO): NO